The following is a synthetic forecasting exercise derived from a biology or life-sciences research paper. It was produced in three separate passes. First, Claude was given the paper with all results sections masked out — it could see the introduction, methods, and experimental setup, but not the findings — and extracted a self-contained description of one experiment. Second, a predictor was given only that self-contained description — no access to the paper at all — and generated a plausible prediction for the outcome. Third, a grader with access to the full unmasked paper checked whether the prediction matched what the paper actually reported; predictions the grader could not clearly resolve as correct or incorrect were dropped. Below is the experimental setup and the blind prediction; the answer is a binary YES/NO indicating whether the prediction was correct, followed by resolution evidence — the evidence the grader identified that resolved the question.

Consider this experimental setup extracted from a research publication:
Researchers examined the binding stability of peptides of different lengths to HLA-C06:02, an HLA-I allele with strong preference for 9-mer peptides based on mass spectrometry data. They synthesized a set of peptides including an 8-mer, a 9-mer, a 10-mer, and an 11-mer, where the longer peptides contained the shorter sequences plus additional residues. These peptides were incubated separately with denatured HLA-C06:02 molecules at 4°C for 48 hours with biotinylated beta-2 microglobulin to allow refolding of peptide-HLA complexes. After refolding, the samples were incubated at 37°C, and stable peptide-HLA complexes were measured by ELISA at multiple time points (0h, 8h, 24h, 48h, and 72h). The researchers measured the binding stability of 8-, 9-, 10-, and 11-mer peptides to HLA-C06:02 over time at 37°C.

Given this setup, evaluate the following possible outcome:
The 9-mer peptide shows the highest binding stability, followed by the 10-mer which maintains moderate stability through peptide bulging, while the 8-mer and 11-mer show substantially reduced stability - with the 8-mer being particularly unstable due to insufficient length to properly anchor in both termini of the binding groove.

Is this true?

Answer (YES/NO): NO